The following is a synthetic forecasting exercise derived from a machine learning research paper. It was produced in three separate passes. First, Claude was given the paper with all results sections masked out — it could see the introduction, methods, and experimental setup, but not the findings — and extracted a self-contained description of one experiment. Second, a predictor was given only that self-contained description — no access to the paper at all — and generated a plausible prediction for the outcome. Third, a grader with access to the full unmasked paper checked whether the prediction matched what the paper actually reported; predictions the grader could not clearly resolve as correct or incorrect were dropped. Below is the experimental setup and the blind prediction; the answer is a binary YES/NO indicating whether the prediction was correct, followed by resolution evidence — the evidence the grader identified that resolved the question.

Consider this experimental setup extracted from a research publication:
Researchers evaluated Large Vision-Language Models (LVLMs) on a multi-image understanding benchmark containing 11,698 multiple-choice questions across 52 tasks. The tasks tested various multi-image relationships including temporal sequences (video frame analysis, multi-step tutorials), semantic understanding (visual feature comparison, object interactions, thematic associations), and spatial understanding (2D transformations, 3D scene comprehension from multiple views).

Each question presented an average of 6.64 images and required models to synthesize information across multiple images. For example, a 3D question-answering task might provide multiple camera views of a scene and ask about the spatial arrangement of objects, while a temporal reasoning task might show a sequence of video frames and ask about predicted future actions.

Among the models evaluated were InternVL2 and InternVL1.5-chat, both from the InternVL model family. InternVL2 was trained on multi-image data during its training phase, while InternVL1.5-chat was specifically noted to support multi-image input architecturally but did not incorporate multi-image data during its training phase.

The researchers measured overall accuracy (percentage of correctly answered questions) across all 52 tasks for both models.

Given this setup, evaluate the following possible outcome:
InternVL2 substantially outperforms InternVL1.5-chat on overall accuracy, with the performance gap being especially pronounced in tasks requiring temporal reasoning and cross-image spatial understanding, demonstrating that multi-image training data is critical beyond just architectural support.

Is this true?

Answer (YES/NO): NO